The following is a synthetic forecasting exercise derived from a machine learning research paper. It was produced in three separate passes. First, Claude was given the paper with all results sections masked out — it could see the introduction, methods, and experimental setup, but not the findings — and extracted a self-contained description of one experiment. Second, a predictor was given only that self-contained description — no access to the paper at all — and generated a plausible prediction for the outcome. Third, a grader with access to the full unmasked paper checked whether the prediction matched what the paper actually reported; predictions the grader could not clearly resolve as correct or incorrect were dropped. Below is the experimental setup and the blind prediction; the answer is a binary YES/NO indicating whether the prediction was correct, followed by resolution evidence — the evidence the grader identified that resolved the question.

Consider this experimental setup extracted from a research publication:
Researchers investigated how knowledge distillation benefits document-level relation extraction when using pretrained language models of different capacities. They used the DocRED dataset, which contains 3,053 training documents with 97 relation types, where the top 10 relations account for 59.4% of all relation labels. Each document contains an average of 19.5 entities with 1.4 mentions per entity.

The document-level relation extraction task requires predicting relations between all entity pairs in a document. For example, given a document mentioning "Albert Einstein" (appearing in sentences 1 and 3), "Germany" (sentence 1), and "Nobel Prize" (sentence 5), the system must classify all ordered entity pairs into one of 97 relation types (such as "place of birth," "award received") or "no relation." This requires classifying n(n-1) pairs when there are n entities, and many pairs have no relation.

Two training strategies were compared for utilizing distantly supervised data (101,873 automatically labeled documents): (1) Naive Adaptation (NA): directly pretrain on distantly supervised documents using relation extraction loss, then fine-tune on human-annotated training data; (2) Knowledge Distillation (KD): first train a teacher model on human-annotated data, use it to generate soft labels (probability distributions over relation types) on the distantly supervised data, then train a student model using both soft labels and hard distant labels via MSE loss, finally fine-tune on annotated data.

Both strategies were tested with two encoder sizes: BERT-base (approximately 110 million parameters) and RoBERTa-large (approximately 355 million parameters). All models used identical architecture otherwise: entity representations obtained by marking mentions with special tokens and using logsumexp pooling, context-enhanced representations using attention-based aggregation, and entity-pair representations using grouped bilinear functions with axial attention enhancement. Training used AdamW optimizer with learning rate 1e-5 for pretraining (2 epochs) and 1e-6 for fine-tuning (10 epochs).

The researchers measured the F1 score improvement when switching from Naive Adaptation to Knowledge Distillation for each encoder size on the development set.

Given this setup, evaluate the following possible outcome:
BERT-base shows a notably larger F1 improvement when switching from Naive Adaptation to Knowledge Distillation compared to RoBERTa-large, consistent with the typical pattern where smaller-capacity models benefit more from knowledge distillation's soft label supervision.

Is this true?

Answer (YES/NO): NO